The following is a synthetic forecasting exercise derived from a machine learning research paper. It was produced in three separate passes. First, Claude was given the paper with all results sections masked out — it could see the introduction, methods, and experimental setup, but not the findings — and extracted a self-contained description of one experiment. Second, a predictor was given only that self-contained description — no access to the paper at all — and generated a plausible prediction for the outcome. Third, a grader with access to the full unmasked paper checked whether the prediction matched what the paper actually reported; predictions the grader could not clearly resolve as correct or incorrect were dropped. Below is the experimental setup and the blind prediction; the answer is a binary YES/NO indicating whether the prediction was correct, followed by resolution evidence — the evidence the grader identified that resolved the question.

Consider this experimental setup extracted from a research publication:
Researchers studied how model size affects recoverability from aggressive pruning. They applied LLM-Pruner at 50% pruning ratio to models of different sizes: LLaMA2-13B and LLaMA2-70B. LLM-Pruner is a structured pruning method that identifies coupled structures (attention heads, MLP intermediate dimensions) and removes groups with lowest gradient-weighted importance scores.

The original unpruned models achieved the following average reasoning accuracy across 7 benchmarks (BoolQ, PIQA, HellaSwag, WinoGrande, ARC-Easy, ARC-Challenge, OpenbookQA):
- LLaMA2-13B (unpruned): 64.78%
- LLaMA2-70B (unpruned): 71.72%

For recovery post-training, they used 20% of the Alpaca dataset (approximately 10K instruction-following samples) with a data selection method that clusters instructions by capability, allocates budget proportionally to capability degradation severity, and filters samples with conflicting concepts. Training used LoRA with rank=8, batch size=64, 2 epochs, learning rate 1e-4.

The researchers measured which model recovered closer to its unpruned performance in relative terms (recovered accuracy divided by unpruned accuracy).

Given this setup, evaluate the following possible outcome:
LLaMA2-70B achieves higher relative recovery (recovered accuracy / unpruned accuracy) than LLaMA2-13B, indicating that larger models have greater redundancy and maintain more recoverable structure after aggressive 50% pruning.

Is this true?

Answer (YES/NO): YES